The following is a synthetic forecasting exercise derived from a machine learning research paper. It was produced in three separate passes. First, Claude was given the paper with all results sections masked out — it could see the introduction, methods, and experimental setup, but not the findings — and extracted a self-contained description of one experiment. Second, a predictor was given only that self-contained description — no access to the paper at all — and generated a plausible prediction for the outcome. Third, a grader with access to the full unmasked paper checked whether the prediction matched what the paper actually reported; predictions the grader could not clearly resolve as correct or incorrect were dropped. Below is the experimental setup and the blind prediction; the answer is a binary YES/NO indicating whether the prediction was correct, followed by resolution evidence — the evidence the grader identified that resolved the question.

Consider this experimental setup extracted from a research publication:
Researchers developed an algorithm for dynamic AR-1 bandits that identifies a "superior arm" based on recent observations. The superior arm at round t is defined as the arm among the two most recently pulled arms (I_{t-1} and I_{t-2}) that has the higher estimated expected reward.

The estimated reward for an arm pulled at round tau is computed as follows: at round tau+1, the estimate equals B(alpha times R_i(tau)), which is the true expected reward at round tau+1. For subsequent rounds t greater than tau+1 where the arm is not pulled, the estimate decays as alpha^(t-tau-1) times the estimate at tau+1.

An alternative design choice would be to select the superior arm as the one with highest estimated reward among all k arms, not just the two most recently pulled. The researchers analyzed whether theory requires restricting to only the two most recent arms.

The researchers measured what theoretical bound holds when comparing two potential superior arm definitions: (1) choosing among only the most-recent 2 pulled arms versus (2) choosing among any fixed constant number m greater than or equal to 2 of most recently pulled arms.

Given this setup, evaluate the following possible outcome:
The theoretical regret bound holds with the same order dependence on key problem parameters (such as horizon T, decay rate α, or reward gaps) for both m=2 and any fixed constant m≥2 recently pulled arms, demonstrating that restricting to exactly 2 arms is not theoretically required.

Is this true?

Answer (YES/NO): YES